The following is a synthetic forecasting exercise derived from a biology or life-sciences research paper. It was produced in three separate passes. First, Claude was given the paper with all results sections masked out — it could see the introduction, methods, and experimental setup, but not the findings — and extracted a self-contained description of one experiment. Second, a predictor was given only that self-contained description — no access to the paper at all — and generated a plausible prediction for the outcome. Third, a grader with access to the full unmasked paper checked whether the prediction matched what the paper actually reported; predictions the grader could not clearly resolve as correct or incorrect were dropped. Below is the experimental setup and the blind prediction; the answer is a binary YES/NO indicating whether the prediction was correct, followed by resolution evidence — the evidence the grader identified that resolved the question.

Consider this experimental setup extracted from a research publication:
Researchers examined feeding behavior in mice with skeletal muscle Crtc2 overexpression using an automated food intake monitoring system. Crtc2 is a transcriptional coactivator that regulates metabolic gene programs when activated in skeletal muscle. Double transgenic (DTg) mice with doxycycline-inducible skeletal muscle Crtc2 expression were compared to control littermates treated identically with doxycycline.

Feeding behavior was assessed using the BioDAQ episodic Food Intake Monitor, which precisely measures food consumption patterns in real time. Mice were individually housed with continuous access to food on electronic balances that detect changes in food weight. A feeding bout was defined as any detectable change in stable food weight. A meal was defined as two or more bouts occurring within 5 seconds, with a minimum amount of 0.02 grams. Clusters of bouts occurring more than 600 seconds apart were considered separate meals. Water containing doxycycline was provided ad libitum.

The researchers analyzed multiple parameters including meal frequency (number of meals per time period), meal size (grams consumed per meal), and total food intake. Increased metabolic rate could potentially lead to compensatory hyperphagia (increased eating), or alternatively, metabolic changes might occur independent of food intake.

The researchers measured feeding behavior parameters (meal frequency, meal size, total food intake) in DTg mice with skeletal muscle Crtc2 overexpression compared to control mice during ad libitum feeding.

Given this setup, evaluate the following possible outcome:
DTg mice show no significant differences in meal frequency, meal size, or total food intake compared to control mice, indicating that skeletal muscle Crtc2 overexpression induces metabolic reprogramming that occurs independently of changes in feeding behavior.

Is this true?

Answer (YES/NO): NO